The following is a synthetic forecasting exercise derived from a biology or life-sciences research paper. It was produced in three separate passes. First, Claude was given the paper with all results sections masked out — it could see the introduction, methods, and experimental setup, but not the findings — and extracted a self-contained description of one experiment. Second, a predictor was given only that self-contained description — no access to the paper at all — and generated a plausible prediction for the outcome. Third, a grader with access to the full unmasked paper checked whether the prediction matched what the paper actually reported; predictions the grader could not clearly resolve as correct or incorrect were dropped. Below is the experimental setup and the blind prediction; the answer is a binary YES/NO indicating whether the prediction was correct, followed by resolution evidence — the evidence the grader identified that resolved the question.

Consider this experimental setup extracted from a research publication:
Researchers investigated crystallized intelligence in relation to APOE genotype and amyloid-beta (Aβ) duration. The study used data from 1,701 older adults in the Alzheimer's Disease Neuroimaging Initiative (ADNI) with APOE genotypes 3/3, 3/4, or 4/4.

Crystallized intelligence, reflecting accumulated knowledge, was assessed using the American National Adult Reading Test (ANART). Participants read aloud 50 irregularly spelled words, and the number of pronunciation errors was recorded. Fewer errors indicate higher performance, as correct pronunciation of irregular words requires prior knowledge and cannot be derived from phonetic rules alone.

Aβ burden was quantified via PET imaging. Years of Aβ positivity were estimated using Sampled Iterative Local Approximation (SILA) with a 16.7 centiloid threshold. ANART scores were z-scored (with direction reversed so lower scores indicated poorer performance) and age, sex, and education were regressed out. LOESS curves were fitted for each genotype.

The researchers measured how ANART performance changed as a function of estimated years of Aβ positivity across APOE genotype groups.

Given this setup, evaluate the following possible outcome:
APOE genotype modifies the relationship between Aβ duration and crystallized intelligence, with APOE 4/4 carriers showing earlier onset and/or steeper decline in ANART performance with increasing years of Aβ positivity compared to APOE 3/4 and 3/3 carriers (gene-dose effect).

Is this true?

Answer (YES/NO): NO